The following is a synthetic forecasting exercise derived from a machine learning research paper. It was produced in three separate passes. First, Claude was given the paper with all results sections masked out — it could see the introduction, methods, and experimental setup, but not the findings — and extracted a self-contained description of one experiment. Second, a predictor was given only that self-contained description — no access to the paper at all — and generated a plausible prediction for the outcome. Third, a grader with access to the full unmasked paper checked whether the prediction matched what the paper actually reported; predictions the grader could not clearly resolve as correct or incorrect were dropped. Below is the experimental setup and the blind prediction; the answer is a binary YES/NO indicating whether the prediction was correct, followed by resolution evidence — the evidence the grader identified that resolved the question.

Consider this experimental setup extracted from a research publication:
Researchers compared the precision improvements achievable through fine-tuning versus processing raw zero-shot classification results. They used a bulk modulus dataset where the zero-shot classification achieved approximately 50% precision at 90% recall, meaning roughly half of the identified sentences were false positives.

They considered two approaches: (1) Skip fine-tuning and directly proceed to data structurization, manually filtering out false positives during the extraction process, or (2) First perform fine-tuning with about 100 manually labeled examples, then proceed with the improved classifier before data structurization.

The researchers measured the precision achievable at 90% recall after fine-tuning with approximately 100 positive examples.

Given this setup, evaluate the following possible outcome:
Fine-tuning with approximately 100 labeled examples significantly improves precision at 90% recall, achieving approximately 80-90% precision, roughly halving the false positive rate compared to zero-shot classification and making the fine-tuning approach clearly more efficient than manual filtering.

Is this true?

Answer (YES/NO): YES